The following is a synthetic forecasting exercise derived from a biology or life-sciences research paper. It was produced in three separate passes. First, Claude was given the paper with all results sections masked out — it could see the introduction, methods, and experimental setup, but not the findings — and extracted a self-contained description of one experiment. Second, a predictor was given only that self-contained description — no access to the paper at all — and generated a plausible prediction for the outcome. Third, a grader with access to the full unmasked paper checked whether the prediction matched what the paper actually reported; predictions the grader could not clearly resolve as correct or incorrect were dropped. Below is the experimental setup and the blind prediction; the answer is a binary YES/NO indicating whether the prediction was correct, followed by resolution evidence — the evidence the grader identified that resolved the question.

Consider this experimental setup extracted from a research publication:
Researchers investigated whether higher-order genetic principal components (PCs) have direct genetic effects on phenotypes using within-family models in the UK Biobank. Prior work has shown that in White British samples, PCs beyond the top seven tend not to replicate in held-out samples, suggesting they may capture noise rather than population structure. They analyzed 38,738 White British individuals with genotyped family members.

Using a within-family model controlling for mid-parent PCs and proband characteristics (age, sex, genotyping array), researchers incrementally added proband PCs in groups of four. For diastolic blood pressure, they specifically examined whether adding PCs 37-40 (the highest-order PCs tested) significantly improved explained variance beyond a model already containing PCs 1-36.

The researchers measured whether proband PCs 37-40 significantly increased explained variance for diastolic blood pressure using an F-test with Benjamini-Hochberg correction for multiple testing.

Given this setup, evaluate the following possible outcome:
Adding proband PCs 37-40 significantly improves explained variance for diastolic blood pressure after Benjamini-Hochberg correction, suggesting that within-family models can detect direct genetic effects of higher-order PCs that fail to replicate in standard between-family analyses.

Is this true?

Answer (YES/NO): NO